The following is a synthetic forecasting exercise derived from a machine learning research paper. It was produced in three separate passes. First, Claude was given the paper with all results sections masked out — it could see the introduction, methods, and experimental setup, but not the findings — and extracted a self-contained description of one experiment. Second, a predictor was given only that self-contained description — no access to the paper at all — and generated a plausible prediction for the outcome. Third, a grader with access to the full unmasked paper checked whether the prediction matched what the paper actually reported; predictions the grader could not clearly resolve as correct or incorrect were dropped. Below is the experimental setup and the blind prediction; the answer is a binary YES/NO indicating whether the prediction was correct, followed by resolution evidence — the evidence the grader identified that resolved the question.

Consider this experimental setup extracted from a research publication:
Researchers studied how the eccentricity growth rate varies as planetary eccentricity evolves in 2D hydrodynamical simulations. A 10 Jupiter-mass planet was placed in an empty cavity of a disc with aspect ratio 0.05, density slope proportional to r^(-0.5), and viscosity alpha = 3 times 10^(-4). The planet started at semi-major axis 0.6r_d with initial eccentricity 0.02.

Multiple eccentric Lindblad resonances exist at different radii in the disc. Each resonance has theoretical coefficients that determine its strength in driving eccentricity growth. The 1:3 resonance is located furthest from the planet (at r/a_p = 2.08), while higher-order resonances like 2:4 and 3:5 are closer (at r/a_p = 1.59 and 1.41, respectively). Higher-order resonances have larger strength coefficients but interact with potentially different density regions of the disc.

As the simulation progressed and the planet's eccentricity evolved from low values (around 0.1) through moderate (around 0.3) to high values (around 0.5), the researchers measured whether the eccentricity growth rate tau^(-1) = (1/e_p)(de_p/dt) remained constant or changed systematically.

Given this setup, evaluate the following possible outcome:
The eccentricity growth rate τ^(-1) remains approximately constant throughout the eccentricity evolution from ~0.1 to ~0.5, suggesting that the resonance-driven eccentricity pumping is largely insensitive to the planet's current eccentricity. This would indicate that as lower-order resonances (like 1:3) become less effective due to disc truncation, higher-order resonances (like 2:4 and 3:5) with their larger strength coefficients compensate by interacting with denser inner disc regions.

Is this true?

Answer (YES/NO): NO